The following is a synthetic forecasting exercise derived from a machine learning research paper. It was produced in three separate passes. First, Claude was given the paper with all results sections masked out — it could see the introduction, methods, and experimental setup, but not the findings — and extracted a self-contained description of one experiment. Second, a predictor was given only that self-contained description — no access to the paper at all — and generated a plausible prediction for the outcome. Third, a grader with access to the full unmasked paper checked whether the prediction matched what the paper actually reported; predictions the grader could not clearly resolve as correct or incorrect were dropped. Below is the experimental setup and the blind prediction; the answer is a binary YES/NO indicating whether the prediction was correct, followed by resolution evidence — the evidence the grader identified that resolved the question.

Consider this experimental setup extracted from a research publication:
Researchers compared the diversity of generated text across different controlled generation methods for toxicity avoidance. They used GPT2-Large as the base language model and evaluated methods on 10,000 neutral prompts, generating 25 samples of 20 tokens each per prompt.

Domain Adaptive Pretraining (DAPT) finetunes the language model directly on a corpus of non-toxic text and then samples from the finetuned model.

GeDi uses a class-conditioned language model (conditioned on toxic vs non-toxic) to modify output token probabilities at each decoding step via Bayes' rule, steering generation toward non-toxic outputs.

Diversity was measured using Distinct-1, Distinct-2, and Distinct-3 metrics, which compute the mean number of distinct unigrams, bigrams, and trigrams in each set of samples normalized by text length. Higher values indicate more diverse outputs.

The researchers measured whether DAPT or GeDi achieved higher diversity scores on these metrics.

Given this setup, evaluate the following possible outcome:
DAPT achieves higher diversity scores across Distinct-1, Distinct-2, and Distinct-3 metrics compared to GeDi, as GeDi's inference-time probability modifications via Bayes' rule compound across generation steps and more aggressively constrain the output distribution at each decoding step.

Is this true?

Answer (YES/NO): NO